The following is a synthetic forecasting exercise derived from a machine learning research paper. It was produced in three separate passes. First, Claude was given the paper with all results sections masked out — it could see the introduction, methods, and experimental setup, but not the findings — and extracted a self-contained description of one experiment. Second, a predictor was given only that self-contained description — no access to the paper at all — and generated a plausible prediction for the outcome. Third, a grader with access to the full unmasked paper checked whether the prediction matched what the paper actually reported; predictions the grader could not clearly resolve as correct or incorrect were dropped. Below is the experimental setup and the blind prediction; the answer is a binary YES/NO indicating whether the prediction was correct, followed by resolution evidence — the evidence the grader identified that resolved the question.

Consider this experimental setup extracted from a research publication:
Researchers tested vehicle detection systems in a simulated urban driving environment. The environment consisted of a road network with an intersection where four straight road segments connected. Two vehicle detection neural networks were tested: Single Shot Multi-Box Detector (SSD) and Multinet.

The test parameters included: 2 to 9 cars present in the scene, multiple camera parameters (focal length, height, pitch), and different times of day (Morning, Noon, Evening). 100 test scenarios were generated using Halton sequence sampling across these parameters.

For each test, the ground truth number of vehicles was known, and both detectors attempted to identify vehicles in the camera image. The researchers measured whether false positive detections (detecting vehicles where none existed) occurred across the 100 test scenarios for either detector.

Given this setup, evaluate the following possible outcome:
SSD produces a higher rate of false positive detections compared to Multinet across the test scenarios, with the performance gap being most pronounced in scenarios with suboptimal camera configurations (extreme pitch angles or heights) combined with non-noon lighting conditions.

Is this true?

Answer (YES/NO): NO